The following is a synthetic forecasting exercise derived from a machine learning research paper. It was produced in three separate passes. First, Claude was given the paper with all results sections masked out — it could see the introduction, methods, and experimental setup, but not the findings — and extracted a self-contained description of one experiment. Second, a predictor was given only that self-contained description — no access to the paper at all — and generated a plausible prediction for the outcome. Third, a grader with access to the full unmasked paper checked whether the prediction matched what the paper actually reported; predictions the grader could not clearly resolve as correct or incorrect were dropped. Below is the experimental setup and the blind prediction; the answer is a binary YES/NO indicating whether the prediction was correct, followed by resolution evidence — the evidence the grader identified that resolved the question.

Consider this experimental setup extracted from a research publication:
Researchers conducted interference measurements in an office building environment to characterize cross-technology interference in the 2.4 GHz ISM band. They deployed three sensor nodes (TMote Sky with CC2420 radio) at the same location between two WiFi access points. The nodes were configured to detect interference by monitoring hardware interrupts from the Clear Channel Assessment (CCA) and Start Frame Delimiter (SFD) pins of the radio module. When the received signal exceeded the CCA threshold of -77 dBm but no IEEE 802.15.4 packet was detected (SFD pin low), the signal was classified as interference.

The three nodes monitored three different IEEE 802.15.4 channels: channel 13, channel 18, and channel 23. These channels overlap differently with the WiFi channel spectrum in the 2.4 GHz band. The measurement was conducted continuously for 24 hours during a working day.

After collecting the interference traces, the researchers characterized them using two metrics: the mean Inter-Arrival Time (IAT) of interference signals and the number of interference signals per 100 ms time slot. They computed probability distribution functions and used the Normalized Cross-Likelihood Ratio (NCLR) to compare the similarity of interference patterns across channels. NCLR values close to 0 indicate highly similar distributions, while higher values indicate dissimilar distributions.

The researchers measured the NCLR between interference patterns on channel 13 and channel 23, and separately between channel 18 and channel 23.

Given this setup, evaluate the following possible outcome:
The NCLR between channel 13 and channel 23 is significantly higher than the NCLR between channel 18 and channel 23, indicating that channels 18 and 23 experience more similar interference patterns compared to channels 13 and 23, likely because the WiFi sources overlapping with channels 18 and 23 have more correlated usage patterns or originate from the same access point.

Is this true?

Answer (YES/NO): NO